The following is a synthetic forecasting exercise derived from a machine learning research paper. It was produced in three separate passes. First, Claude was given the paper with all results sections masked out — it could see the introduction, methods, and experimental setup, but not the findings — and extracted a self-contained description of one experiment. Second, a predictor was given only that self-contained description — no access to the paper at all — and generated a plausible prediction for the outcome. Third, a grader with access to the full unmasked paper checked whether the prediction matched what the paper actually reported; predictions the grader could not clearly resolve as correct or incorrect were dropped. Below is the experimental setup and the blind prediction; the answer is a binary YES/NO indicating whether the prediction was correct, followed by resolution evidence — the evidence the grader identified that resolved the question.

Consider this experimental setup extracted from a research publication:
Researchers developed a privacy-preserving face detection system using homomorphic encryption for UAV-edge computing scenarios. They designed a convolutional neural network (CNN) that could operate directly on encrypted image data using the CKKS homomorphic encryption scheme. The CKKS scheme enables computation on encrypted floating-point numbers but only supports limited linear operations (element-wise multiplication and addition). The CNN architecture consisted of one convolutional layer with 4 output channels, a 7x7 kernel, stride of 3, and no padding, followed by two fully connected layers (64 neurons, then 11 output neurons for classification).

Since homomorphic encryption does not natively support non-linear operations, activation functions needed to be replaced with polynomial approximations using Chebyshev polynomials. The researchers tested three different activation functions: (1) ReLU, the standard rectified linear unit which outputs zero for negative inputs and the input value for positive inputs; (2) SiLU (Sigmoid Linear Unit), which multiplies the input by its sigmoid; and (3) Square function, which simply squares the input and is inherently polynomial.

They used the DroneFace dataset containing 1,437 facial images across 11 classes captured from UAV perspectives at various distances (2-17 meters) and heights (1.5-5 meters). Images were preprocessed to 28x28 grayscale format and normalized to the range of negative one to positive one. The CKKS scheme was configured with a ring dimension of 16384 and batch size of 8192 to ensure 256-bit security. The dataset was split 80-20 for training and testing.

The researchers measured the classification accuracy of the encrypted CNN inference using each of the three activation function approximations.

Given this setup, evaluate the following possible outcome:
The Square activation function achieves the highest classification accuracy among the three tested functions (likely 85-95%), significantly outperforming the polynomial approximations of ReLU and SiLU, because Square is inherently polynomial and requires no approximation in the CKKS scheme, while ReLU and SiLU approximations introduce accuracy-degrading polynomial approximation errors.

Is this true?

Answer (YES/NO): NO